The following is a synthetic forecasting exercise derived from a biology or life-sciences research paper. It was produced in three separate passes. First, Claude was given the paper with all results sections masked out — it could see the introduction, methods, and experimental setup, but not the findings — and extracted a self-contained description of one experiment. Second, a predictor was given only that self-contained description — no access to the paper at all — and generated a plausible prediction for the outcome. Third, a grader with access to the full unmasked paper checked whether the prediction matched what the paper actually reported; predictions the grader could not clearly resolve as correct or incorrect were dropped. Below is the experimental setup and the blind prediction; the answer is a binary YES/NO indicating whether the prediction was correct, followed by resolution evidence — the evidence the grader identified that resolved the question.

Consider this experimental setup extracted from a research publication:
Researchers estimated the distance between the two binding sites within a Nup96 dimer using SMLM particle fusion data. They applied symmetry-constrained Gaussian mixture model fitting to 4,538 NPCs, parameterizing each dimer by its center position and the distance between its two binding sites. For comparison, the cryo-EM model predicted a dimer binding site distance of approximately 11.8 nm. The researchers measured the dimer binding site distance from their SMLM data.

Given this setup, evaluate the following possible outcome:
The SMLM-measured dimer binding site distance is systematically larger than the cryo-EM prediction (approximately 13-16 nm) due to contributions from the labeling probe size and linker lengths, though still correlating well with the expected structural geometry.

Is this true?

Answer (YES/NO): NO